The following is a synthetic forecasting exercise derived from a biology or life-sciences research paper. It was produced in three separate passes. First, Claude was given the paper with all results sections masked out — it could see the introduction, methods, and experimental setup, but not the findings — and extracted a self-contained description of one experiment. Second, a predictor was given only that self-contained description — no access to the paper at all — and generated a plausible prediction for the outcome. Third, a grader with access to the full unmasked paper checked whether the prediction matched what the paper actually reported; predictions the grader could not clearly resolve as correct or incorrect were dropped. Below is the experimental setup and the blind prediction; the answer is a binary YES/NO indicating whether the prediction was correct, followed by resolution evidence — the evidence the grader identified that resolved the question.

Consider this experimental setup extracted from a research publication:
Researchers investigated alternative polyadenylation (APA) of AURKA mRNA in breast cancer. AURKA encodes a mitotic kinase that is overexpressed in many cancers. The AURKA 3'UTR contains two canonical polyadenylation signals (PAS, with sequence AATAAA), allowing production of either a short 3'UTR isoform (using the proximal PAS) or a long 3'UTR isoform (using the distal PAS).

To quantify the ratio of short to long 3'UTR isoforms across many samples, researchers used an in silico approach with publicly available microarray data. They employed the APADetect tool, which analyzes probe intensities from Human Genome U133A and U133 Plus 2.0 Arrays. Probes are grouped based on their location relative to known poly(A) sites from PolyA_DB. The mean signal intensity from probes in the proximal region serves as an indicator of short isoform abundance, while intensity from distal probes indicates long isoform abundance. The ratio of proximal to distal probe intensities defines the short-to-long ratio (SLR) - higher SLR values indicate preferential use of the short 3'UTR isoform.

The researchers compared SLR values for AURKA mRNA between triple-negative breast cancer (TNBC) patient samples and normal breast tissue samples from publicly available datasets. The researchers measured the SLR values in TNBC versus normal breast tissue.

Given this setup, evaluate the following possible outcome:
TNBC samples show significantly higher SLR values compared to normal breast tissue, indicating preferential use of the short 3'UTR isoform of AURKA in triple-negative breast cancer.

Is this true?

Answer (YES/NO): YES